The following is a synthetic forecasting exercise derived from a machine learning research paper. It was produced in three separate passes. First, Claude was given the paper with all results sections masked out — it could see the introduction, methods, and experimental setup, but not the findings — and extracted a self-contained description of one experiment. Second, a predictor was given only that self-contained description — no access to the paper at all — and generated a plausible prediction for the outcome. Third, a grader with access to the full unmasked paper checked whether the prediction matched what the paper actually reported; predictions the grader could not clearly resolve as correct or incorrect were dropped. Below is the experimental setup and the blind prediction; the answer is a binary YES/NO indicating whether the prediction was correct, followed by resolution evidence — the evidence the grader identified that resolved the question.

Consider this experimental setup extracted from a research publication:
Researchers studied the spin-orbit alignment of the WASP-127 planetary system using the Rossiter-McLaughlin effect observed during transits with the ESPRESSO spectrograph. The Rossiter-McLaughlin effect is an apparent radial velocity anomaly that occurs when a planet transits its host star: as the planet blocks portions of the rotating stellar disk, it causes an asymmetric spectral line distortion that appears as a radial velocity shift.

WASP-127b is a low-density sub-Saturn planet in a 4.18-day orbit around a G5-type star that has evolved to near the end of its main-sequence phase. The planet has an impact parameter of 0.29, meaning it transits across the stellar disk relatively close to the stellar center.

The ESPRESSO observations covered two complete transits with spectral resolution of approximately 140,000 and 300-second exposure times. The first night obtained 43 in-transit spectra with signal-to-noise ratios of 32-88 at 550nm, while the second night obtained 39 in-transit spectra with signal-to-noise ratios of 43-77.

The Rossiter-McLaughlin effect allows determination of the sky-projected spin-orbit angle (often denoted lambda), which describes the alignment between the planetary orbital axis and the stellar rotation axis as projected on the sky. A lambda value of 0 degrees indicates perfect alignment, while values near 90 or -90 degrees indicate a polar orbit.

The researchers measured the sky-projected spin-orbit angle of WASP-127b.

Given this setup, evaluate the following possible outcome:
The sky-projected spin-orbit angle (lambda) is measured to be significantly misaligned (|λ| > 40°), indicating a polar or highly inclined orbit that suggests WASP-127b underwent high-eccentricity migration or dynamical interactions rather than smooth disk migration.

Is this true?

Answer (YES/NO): YES